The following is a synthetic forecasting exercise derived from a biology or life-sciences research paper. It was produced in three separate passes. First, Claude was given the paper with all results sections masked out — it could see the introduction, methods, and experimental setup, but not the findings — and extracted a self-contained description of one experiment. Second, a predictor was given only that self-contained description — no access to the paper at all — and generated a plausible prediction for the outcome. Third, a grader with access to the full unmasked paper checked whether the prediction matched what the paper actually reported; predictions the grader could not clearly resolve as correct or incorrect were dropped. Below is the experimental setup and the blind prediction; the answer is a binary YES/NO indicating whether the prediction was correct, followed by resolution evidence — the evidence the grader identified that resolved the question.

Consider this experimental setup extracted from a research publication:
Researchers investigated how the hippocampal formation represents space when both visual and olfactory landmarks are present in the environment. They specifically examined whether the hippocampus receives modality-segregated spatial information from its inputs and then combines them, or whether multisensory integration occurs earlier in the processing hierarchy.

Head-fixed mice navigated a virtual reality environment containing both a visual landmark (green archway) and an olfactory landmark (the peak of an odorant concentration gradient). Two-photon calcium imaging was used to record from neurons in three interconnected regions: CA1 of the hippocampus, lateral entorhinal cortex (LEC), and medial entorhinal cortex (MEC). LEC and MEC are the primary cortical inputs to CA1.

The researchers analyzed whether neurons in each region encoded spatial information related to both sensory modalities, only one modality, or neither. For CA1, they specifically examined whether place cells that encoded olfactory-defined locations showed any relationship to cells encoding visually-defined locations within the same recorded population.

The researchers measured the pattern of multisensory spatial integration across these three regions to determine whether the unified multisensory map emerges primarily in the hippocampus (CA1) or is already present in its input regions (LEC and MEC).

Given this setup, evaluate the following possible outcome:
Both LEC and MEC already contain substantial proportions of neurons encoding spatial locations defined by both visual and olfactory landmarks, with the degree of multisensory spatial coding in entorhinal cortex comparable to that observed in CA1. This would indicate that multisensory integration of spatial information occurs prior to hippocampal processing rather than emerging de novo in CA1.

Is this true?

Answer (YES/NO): NO